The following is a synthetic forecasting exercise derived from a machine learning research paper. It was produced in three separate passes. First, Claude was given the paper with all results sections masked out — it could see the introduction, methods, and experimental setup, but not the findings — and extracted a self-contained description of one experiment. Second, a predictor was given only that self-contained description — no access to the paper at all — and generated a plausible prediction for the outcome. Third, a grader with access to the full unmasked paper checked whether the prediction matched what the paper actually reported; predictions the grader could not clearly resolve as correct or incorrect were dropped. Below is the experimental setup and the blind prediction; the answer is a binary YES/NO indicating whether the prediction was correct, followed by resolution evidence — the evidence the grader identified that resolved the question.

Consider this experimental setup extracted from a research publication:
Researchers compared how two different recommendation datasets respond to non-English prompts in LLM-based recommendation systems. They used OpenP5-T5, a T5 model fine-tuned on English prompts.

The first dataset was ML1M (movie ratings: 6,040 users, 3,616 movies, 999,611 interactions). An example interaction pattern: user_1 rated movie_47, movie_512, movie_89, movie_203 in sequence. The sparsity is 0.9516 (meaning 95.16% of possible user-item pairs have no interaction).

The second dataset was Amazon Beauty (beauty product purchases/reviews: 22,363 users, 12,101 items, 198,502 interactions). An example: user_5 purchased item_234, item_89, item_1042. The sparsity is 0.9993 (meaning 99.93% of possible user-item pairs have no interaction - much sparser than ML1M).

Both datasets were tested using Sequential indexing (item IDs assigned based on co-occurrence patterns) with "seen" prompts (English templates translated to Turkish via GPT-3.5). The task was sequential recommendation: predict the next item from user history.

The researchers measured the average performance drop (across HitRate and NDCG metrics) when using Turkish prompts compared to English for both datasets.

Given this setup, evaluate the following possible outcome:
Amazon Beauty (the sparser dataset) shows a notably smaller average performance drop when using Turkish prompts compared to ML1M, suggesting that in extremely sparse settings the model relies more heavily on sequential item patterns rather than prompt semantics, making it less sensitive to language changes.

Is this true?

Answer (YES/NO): YES